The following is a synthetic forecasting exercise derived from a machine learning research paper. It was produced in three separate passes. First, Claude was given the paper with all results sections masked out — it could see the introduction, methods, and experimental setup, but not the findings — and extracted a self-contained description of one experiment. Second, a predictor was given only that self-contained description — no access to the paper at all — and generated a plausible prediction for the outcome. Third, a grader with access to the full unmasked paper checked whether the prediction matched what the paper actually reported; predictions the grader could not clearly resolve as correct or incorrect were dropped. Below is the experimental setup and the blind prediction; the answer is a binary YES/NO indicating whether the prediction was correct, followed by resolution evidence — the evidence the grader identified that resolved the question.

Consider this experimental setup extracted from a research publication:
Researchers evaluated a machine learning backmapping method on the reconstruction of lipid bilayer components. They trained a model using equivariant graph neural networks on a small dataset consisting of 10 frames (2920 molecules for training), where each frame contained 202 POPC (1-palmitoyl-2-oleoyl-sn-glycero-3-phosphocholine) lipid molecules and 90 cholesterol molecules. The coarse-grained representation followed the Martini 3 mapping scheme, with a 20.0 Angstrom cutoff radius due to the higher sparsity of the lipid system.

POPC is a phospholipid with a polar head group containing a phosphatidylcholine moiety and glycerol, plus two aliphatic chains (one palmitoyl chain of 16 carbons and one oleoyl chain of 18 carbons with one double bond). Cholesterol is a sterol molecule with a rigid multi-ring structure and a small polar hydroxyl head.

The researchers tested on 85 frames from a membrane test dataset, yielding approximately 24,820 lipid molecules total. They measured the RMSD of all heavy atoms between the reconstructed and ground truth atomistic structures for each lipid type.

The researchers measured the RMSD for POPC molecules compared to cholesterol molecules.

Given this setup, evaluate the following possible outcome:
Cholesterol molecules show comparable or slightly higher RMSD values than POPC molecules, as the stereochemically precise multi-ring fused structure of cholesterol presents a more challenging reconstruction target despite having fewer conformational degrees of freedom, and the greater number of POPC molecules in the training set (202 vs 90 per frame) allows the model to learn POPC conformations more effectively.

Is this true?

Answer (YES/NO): NO